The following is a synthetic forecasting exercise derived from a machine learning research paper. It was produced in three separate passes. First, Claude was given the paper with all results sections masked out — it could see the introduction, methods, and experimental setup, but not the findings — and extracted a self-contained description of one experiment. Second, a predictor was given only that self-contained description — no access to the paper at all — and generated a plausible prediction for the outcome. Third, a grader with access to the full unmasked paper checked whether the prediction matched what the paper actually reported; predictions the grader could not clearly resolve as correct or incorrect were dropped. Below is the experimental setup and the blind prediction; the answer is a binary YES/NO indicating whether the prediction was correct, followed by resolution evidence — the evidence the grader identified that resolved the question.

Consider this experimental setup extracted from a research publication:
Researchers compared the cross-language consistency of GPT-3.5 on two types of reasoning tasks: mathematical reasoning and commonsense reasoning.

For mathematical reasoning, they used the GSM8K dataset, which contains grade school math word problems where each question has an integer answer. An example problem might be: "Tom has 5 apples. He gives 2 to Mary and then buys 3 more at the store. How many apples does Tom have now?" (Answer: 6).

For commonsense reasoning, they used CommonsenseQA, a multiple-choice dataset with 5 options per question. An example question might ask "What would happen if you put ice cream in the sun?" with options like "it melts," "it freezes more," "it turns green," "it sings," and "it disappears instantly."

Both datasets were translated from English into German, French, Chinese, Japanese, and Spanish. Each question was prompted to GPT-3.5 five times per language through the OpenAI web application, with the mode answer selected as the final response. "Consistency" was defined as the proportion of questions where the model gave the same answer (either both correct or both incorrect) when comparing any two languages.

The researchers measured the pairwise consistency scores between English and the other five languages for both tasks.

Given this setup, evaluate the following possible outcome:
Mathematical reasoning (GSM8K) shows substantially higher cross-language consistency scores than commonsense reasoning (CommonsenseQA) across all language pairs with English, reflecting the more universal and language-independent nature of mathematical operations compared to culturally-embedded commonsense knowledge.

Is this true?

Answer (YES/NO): YES